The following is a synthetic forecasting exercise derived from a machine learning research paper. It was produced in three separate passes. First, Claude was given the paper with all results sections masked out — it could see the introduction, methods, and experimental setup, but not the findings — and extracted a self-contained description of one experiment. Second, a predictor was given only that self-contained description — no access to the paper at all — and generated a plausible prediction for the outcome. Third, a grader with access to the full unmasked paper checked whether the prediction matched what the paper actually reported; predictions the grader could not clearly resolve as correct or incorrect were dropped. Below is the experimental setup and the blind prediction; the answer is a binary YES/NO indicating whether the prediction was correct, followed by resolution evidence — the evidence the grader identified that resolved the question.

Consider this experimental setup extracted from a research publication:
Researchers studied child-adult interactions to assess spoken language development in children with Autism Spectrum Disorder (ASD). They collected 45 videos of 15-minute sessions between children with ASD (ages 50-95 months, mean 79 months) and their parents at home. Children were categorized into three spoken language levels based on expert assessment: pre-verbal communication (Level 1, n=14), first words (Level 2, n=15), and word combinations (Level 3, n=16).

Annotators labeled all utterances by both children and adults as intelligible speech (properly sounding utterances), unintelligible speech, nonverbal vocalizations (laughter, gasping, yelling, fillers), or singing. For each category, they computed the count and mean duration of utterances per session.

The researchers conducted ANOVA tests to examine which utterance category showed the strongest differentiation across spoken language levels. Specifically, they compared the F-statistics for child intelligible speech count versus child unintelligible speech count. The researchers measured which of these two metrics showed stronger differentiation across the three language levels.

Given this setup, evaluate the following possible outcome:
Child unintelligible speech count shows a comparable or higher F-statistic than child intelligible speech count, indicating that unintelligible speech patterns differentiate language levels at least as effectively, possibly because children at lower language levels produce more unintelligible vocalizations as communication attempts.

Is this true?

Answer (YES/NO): NO